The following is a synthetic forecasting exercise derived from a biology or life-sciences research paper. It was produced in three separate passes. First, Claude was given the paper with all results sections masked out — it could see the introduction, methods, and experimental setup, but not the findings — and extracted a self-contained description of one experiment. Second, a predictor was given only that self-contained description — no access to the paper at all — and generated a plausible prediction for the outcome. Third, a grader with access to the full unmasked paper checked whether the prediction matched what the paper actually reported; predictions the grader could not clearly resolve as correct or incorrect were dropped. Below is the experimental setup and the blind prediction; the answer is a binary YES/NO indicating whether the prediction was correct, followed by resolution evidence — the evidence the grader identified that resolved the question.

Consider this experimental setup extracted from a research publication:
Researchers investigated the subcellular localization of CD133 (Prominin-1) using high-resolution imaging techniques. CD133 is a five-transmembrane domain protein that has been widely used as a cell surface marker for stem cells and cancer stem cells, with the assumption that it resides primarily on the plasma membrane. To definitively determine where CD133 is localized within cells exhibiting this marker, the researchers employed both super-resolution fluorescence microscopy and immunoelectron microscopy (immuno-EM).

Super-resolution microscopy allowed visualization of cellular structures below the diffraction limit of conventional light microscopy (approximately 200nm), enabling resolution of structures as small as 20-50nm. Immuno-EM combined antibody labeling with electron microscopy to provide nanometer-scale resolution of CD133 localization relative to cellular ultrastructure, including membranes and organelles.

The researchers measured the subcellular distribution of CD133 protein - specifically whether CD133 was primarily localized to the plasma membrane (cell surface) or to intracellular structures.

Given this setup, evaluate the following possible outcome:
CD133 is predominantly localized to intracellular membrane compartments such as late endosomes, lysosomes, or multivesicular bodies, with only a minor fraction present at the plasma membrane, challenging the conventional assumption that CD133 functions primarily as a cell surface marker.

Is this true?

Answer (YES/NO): NO